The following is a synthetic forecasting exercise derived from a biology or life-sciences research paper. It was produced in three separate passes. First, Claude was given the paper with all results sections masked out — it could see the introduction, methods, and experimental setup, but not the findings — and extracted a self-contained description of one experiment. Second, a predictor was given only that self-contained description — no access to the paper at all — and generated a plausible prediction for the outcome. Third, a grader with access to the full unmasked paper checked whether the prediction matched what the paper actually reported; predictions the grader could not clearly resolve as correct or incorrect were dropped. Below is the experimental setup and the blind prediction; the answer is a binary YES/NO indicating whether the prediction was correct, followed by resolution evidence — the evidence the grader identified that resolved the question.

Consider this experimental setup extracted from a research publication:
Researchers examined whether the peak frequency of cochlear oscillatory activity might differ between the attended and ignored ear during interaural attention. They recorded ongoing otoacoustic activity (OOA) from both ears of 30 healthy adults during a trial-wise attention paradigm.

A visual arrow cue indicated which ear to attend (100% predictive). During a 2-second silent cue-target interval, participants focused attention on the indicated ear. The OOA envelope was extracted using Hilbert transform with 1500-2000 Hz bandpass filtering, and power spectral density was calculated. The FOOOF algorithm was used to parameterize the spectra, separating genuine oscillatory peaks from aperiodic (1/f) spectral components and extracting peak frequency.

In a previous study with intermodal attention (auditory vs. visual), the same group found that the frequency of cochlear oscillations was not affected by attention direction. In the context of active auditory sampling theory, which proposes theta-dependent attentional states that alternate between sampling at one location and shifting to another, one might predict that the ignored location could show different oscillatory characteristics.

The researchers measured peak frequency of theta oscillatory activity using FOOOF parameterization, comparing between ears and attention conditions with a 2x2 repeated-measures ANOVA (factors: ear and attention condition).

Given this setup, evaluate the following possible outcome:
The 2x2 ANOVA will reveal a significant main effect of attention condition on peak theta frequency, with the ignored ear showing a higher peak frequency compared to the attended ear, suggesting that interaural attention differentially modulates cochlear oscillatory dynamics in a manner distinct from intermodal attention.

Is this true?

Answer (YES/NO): NO